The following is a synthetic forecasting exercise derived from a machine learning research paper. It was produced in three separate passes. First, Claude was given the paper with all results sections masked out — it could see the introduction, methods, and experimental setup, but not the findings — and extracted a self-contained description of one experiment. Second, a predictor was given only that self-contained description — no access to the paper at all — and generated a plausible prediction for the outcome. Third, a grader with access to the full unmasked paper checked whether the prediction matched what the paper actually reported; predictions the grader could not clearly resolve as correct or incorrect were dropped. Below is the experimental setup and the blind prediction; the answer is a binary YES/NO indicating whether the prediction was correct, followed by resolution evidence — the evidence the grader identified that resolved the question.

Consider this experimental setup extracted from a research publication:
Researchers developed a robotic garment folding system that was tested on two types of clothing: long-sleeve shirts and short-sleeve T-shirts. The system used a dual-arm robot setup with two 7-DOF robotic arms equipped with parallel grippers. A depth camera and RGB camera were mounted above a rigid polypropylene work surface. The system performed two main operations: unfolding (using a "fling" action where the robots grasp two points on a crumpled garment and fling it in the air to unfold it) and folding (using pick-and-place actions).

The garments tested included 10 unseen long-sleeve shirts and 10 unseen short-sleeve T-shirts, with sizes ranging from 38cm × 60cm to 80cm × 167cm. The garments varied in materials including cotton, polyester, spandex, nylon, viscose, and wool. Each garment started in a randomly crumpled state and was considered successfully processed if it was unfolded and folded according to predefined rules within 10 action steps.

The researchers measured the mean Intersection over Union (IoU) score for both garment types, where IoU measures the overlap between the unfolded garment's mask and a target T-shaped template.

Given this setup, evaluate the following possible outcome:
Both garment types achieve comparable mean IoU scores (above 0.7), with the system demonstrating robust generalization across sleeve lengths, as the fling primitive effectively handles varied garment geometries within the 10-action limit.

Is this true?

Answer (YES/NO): NO